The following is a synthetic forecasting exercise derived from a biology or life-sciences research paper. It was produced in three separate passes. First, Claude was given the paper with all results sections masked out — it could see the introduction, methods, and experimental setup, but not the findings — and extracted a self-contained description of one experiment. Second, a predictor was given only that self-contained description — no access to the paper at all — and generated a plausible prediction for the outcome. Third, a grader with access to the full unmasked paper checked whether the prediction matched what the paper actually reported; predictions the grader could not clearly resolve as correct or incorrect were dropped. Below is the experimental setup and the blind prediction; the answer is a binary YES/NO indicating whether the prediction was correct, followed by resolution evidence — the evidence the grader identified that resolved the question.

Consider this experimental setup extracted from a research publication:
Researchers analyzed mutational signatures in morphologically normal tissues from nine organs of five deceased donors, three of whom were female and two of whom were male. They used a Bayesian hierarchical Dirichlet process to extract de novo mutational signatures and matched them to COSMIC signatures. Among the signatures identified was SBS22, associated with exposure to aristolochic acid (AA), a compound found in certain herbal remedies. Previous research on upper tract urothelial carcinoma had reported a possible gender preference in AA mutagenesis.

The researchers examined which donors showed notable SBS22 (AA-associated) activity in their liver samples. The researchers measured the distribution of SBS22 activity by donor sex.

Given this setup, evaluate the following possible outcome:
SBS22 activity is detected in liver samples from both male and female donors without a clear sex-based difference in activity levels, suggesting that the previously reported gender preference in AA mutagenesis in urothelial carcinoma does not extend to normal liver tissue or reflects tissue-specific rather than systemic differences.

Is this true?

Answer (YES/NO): NO